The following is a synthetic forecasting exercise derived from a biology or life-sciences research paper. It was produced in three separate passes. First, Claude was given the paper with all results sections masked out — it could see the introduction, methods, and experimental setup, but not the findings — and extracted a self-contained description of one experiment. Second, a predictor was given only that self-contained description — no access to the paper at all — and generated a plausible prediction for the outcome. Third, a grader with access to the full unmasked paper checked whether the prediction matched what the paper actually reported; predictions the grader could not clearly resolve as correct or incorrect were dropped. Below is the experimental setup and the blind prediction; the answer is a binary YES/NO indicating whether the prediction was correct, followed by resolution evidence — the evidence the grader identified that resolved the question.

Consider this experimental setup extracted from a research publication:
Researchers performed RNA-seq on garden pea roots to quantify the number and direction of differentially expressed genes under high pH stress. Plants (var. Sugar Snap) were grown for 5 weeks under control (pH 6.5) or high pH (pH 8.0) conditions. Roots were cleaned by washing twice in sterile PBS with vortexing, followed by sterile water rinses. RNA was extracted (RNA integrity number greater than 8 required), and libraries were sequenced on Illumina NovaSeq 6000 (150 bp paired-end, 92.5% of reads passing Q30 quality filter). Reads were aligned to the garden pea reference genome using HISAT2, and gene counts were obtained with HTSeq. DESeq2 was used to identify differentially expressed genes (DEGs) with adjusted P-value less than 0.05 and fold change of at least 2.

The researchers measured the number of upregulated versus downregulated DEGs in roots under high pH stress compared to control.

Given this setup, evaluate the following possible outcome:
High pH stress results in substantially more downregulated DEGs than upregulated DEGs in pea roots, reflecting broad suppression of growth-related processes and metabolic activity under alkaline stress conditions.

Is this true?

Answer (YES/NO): NO